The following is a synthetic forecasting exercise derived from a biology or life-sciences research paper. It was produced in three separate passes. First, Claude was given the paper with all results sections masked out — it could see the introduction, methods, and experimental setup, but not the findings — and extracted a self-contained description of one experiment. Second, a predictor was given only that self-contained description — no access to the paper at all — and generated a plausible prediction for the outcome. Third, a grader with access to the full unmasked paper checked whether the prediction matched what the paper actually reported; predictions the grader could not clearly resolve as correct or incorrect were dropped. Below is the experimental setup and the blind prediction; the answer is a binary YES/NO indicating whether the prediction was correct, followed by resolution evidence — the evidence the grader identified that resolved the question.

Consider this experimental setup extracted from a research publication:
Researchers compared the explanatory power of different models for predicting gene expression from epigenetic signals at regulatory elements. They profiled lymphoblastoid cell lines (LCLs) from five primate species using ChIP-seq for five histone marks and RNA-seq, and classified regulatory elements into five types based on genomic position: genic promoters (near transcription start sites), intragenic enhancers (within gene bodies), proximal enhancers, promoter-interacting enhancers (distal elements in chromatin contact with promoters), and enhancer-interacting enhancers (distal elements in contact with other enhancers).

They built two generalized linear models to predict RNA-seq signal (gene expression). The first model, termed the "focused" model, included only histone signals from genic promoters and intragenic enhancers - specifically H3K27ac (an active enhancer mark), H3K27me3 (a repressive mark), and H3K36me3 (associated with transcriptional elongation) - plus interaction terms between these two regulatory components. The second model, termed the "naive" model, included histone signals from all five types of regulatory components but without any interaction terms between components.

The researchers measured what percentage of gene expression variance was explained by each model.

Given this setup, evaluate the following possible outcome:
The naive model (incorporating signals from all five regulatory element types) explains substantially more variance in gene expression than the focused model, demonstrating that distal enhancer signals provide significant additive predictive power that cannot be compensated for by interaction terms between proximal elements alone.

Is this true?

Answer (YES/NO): NO